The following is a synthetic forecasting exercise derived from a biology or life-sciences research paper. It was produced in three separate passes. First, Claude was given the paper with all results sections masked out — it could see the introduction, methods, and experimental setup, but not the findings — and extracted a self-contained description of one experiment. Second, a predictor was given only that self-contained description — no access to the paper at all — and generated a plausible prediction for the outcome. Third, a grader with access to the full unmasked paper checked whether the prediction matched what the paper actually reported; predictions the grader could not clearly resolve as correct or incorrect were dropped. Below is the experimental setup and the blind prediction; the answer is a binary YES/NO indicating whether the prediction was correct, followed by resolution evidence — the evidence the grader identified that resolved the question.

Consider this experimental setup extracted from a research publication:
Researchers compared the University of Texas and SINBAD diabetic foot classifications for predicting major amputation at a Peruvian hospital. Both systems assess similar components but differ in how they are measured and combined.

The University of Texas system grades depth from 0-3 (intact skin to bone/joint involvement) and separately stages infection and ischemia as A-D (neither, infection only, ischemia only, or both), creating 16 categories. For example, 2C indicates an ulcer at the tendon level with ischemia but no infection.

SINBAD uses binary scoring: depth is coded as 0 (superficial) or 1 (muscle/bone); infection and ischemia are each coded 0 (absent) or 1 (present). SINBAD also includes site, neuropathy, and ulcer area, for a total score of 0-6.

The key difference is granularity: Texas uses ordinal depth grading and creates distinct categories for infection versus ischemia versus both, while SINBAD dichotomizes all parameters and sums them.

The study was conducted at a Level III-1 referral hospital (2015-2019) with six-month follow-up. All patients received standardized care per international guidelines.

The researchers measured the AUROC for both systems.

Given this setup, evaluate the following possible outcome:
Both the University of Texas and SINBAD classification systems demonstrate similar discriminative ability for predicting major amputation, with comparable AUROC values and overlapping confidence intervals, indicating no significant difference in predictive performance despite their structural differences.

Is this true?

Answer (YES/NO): NO